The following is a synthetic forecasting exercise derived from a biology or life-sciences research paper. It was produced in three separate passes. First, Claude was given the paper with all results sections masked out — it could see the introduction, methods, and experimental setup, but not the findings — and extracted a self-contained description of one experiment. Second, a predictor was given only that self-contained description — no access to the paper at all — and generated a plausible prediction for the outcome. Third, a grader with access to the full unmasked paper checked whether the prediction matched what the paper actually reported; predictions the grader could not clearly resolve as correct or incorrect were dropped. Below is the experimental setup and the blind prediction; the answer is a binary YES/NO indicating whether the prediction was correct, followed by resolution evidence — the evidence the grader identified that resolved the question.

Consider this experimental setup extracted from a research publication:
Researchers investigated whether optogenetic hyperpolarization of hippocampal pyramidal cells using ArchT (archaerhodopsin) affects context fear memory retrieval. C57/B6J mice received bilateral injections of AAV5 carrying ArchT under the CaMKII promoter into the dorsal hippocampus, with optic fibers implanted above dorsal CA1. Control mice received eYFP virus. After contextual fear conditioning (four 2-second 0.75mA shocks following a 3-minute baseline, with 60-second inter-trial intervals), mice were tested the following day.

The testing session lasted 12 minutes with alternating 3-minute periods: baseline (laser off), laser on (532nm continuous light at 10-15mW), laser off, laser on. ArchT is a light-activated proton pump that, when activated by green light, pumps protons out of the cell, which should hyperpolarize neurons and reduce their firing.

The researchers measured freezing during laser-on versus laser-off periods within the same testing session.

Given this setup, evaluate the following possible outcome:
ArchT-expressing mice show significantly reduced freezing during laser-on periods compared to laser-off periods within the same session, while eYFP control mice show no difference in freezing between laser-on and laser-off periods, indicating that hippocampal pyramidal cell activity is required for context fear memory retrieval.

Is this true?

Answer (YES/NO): NO